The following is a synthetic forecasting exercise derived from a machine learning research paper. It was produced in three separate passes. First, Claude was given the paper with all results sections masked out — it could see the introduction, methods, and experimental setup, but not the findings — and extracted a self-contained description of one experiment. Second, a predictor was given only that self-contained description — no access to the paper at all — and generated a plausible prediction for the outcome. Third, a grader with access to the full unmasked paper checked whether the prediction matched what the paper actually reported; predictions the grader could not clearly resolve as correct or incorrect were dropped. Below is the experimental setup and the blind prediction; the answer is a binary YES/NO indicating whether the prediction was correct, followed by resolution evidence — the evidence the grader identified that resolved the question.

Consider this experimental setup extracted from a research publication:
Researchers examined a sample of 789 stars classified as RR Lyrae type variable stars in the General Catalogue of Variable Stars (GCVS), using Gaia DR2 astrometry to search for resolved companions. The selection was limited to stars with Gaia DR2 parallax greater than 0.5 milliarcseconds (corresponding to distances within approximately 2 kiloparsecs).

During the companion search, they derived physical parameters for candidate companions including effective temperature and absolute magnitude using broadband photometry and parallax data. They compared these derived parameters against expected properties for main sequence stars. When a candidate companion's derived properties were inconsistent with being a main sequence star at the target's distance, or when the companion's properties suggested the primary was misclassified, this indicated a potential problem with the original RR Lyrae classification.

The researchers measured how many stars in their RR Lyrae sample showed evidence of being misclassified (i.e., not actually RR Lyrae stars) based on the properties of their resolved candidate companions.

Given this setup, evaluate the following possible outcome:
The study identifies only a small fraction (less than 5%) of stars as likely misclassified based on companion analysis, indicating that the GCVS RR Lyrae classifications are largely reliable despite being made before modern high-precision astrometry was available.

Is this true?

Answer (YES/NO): NO